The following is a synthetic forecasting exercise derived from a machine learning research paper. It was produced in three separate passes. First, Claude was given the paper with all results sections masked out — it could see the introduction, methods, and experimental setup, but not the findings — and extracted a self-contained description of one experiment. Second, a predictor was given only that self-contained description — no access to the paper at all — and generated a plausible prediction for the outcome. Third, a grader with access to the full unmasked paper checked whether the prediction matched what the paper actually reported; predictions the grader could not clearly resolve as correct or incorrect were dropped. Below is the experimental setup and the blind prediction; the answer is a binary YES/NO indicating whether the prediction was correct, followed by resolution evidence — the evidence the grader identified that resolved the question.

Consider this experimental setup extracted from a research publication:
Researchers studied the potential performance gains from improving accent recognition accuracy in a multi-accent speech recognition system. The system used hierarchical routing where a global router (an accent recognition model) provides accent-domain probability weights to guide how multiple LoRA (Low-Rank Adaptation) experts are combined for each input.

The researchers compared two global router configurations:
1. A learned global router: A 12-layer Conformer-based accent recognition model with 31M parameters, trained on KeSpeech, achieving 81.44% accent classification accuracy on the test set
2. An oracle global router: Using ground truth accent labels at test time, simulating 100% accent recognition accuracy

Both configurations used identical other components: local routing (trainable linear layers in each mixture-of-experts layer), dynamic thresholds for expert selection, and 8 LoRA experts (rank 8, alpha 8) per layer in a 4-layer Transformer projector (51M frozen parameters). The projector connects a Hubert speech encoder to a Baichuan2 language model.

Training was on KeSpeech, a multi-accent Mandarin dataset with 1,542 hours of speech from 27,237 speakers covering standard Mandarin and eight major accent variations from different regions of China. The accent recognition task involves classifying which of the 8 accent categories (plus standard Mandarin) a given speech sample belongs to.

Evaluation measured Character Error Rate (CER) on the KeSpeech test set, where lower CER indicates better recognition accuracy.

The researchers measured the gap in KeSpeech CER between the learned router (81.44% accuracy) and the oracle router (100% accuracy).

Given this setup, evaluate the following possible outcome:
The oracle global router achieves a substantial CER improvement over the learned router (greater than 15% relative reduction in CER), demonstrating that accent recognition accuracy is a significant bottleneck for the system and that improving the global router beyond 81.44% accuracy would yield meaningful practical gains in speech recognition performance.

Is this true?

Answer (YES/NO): NO